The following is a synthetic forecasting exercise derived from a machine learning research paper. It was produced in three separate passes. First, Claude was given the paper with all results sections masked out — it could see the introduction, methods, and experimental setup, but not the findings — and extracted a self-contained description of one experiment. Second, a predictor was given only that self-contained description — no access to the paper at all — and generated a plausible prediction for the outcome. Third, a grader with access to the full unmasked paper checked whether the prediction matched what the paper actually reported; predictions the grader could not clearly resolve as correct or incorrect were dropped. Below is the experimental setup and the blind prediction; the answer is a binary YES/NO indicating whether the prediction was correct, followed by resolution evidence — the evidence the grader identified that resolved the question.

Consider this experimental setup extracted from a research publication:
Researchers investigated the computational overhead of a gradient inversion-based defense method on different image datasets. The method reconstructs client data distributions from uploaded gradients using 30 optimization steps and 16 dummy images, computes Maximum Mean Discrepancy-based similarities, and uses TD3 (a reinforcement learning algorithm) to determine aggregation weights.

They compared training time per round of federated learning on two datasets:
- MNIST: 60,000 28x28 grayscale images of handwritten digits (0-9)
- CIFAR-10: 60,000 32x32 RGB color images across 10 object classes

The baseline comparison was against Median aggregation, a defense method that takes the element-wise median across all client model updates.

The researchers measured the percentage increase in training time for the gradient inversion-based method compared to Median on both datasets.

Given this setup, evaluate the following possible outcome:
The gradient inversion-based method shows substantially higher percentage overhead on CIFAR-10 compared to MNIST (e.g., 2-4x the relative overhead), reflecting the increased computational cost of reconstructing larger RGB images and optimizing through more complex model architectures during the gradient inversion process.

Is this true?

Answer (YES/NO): YES